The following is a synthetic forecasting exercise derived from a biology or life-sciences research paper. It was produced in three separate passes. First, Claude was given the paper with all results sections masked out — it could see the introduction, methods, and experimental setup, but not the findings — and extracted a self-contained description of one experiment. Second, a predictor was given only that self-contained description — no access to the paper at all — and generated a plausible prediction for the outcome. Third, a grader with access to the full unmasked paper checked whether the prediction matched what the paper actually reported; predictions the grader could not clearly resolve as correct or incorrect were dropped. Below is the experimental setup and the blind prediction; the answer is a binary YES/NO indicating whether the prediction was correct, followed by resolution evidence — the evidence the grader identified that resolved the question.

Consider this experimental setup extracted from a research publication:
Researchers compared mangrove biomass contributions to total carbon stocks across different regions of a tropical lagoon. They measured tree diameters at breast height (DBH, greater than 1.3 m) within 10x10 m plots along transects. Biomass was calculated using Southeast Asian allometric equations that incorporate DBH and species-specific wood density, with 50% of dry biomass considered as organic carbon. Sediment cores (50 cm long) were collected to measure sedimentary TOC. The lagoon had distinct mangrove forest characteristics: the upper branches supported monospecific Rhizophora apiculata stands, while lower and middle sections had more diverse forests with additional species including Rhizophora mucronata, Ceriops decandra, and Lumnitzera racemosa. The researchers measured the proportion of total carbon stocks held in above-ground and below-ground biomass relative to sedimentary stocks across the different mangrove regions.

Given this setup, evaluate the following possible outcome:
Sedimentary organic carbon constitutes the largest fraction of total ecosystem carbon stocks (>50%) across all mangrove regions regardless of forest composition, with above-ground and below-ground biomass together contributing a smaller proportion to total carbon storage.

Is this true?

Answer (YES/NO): NO